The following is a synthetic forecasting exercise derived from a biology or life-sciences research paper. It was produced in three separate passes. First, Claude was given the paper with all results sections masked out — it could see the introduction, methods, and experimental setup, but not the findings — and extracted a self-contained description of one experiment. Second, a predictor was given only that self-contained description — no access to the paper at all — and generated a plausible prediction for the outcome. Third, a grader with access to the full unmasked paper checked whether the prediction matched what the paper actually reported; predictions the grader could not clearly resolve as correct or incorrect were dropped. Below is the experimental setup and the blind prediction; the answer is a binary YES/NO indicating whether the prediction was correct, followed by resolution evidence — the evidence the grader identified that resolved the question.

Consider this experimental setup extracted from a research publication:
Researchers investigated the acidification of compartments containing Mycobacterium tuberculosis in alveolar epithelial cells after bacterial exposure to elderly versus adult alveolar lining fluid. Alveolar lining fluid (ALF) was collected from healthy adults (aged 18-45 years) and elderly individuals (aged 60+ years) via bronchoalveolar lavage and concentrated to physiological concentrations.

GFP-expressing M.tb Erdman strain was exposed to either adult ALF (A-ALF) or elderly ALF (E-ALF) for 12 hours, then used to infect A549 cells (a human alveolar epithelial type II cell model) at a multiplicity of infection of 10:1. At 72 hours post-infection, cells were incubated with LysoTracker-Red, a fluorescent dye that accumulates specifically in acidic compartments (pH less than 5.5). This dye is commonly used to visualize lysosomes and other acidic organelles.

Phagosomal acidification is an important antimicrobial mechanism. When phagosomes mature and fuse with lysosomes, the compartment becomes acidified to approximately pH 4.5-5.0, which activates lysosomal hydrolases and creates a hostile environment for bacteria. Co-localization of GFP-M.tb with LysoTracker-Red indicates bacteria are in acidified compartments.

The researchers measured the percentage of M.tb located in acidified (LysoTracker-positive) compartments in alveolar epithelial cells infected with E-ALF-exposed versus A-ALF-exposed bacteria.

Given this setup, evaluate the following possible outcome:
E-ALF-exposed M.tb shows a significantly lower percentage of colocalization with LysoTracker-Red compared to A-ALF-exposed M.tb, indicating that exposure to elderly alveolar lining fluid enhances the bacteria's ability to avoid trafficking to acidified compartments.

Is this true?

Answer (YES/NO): NO